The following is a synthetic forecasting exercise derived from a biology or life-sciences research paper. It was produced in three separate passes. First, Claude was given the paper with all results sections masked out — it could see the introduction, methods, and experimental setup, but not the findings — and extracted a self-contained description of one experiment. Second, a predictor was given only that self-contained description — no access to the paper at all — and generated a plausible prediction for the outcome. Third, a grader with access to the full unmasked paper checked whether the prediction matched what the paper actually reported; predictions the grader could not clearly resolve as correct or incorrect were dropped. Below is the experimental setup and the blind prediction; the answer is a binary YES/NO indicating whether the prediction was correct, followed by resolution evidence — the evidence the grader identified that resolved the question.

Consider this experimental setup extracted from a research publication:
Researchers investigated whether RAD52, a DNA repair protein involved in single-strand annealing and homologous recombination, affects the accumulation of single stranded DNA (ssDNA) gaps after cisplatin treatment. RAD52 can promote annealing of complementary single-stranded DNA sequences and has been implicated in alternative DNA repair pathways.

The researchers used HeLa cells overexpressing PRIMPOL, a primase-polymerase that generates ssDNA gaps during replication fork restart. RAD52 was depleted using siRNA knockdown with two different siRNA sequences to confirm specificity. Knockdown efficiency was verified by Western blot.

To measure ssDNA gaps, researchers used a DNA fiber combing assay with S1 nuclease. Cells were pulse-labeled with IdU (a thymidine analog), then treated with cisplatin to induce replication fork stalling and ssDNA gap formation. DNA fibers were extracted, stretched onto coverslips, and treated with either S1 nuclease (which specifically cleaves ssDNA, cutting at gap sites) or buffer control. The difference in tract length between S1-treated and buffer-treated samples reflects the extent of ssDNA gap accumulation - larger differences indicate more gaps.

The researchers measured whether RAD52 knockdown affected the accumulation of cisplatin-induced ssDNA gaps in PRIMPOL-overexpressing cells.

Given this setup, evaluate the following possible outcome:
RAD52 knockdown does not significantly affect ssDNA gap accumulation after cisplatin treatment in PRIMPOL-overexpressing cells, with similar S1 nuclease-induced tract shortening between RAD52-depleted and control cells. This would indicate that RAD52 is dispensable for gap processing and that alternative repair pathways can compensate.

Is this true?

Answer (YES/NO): NO